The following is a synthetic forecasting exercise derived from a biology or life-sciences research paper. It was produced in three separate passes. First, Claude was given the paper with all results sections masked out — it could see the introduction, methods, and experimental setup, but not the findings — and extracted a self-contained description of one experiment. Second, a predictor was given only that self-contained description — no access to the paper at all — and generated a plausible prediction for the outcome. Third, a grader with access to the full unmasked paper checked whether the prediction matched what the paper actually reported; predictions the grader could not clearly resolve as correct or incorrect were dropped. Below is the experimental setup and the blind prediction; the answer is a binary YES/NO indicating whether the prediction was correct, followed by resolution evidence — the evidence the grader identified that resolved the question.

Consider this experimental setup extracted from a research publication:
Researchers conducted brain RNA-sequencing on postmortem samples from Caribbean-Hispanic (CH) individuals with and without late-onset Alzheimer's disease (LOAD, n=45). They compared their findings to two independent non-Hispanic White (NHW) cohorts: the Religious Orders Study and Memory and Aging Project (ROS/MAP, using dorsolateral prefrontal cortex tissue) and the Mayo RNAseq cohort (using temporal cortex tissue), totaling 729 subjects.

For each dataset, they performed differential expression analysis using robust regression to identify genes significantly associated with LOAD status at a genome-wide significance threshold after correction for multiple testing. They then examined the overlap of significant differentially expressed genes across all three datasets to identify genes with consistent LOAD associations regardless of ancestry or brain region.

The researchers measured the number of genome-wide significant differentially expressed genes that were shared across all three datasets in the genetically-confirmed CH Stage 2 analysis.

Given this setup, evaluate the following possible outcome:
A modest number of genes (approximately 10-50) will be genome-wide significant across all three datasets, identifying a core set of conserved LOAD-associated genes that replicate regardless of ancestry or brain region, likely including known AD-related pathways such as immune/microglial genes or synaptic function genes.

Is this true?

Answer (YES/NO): NO